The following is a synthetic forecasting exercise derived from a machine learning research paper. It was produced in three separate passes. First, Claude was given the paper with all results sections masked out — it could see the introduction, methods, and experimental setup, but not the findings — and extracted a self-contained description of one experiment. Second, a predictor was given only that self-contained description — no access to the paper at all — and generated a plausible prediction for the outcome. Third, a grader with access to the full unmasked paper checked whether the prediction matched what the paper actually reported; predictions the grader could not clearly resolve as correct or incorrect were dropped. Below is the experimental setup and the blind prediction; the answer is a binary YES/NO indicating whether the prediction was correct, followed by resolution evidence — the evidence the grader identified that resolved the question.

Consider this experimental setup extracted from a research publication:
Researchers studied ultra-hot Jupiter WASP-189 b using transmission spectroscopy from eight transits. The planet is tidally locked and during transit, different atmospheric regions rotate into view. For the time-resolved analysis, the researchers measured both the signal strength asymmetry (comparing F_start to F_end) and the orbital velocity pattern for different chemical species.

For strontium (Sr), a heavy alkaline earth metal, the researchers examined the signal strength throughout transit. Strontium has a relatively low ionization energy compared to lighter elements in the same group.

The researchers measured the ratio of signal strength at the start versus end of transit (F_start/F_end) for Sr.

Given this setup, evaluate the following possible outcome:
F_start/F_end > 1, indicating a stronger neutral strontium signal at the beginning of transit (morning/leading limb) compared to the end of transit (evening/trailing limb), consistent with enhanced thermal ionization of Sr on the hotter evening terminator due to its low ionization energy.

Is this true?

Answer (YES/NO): NO